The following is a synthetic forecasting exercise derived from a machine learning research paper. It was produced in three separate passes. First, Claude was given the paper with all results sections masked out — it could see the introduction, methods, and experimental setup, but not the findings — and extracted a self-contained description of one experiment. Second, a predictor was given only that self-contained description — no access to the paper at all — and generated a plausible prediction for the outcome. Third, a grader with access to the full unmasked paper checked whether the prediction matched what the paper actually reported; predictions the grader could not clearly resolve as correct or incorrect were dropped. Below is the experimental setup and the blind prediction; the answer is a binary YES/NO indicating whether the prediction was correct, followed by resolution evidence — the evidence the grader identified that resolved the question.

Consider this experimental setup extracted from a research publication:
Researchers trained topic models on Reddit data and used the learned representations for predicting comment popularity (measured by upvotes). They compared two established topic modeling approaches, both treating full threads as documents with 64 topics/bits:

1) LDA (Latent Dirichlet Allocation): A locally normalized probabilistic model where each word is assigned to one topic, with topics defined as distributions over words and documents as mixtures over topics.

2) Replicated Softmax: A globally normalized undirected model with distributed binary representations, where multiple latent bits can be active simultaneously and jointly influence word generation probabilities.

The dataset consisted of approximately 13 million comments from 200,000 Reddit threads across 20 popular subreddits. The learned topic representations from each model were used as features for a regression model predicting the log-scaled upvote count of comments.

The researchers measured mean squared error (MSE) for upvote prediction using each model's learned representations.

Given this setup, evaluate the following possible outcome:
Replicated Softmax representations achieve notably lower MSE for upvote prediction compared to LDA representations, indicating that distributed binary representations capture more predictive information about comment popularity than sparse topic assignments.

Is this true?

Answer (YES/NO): NO